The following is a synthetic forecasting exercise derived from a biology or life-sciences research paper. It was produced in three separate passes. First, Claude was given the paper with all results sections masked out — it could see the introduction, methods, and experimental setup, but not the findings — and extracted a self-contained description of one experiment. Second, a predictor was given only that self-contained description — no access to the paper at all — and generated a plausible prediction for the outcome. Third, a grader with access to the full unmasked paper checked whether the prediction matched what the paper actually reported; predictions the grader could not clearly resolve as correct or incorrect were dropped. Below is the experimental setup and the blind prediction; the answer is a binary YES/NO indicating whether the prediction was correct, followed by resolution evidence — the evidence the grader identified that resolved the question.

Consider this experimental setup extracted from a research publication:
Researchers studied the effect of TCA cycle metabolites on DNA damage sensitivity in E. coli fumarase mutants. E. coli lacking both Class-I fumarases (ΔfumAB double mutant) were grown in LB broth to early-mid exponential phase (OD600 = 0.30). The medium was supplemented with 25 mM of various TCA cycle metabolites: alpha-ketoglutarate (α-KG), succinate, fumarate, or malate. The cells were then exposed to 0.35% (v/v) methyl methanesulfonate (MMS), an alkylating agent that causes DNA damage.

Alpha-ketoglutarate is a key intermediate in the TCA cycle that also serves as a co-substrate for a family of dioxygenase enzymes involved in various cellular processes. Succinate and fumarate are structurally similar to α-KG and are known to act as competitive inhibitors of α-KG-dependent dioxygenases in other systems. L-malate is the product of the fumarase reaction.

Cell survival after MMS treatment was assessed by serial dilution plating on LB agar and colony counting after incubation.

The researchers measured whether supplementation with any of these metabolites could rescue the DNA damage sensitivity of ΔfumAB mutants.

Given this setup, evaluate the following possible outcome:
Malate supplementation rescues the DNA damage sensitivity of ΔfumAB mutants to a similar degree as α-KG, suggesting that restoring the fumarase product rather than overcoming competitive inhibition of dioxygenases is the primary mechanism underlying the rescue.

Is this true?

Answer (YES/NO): NO